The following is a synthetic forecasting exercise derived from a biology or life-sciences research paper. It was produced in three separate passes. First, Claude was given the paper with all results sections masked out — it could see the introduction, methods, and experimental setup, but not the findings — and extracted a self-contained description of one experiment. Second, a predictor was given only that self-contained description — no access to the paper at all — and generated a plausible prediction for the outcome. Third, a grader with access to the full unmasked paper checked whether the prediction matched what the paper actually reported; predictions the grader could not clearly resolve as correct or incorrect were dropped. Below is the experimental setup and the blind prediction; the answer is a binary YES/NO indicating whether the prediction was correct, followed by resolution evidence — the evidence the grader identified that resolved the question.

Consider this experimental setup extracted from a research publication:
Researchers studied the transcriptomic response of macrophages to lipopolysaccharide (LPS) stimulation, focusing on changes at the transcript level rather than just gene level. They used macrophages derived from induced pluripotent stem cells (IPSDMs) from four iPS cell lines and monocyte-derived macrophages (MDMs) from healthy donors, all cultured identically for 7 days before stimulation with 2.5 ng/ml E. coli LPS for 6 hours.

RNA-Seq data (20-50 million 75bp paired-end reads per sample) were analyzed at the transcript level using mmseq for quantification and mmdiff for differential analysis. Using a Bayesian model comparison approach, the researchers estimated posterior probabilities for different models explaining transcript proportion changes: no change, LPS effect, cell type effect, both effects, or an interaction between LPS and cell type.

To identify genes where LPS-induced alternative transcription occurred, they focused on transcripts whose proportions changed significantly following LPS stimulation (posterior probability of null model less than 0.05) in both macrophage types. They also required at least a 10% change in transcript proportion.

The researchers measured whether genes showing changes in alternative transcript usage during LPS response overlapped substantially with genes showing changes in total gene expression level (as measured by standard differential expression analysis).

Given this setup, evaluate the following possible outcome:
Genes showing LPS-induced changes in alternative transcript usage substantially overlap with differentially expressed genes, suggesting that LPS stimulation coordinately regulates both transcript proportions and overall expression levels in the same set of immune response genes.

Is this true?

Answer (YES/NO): YES